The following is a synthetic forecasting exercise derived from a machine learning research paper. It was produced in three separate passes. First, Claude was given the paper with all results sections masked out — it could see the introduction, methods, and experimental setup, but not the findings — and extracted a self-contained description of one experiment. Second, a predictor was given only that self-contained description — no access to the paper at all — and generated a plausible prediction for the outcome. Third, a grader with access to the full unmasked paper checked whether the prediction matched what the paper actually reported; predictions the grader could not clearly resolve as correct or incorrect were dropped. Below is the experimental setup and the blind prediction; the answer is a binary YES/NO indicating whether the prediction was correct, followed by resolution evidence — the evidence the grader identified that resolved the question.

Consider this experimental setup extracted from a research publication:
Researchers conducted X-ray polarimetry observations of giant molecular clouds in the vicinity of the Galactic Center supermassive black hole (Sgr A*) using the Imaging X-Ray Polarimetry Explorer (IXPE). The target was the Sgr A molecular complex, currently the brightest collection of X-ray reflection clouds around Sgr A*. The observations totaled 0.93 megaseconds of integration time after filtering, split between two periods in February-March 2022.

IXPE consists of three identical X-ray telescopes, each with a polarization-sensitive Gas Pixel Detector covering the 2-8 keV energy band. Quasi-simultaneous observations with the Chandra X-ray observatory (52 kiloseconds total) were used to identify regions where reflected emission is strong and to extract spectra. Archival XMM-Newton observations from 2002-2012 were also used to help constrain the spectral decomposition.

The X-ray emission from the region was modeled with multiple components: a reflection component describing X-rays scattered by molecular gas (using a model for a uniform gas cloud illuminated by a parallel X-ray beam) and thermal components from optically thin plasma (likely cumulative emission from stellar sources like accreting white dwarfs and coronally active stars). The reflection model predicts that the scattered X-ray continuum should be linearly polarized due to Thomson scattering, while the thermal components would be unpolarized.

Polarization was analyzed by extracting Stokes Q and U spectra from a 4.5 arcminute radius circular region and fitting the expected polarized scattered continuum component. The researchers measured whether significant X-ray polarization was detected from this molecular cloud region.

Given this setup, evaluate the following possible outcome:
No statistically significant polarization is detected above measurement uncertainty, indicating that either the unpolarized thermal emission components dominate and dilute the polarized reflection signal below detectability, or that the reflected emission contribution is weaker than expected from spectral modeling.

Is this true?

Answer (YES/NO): NO